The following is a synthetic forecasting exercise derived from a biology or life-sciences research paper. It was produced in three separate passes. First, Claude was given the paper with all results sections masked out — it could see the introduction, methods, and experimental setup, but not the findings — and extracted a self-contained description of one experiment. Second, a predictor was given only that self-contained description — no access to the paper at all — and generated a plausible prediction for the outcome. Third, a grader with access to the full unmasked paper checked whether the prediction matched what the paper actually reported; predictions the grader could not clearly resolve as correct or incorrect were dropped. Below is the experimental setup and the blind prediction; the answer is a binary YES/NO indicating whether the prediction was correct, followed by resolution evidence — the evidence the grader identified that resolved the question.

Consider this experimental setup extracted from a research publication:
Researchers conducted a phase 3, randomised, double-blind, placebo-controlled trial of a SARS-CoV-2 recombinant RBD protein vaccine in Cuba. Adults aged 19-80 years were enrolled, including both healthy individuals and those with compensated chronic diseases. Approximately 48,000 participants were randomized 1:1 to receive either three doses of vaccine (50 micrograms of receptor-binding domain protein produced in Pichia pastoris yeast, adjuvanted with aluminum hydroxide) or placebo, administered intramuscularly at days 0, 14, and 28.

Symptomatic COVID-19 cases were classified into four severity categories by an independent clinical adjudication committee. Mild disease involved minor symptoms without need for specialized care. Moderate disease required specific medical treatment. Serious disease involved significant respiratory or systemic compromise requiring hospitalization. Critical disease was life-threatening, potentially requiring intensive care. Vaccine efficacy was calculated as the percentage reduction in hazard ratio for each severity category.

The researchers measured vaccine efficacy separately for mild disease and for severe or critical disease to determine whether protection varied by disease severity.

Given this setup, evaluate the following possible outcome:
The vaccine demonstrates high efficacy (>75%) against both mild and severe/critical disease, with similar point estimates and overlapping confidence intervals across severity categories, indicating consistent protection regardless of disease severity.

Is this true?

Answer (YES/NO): YES